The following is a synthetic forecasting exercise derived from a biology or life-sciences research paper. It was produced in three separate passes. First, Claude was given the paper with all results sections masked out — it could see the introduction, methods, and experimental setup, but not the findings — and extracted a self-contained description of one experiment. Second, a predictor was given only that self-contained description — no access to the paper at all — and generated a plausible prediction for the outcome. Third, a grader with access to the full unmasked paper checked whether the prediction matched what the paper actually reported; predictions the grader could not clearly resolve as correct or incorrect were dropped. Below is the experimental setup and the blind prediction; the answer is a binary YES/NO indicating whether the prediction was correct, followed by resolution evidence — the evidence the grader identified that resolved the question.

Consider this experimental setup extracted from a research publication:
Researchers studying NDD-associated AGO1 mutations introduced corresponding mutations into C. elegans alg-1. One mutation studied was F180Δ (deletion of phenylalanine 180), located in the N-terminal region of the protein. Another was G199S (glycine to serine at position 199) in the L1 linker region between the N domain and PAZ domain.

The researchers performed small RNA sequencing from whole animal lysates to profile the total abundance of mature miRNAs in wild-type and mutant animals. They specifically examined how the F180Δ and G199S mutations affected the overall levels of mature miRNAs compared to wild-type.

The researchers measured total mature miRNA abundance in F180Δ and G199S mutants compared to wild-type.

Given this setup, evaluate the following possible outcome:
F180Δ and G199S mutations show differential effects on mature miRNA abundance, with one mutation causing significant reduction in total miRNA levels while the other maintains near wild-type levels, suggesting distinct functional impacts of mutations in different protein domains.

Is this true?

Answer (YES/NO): NO